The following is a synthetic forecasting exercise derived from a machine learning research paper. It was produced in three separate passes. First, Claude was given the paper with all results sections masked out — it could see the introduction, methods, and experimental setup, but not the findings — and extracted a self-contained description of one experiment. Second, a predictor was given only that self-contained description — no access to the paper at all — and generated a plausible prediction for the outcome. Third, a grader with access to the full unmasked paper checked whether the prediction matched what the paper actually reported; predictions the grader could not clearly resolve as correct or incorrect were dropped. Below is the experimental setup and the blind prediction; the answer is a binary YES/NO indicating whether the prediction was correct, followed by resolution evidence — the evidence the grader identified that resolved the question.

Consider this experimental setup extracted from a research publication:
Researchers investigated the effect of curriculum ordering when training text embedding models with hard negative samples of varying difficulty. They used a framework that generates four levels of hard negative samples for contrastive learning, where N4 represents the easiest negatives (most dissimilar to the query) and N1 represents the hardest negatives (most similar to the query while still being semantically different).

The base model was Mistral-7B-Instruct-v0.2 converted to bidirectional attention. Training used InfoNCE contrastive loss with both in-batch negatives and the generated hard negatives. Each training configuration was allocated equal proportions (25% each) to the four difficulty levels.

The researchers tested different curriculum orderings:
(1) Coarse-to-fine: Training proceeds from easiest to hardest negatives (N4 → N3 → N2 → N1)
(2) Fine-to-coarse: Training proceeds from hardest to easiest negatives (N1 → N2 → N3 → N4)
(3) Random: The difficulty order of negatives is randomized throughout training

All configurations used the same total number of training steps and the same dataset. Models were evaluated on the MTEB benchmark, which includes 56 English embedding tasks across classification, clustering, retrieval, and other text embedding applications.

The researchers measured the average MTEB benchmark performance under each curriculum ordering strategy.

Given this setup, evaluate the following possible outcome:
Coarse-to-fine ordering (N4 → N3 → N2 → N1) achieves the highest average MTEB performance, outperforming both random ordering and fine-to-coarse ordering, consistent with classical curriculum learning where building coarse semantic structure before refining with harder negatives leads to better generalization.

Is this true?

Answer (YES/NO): YES